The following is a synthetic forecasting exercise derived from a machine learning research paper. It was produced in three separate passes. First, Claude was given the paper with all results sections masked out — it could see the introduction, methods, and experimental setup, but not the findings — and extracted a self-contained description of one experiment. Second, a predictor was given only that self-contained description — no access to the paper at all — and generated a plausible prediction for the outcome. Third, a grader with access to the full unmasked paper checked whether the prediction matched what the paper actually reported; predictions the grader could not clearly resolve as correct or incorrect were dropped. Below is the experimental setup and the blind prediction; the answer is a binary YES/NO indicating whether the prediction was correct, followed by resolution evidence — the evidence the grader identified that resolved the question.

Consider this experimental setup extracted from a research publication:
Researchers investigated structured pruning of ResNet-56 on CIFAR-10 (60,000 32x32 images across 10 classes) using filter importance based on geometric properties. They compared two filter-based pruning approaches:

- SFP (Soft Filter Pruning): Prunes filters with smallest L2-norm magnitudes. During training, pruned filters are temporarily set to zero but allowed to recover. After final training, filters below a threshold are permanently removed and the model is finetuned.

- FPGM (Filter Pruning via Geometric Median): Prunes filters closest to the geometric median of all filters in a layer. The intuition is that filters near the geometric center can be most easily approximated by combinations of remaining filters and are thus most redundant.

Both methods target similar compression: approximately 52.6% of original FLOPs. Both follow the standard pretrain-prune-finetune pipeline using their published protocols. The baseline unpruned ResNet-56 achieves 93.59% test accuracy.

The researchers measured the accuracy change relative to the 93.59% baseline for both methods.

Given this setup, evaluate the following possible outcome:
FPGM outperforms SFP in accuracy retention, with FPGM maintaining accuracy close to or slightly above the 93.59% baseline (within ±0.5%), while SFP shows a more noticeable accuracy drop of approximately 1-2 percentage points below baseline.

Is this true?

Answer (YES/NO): NO